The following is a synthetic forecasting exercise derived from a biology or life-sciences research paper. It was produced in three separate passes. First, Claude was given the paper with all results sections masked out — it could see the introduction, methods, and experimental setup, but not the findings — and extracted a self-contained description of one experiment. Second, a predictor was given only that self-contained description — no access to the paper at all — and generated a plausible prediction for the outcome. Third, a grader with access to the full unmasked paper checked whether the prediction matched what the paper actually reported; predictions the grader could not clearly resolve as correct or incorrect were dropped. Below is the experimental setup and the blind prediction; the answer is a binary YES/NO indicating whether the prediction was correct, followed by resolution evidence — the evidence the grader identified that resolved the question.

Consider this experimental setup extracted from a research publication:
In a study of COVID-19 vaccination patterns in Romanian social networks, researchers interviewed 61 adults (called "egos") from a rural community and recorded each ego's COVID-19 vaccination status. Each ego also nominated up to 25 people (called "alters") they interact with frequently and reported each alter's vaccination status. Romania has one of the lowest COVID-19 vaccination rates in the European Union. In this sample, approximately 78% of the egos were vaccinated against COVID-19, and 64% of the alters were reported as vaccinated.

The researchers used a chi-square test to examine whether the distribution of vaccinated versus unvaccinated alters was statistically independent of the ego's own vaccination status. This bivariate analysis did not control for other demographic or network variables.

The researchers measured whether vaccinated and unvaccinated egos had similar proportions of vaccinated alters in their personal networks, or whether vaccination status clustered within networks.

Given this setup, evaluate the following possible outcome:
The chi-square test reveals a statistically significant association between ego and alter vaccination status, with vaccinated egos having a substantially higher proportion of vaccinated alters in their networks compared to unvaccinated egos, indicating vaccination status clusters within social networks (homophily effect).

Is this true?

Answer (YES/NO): YES